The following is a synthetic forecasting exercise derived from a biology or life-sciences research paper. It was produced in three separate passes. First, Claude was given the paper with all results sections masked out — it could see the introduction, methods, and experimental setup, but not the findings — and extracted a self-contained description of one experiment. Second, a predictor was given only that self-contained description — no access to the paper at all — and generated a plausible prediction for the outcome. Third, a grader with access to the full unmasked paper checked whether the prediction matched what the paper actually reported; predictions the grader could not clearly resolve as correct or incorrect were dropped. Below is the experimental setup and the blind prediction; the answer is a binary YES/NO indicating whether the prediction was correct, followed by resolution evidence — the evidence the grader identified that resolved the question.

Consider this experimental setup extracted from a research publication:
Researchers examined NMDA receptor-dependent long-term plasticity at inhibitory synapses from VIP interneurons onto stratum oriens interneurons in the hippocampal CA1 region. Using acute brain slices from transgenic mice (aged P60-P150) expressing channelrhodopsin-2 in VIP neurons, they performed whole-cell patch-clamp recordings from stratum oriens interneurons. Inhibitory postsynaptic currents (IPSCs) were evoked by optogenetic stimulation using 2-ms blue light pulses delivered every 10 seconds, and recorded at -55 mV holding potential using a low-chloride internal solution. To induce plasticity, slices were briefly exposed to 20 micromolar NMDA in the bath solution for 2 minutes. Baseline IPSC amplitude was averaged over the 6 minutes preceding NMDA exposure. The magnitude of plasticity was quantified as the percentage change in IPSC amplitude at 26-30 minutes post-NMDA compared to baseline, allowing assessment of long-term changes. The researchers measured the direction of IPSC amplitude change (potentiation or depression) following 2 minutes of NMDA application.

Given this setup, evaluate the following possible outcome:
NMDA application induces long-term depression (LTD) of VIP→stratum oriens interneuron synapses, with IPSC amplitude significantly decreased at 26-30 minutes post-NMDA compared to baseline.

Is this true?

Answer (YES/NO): YES